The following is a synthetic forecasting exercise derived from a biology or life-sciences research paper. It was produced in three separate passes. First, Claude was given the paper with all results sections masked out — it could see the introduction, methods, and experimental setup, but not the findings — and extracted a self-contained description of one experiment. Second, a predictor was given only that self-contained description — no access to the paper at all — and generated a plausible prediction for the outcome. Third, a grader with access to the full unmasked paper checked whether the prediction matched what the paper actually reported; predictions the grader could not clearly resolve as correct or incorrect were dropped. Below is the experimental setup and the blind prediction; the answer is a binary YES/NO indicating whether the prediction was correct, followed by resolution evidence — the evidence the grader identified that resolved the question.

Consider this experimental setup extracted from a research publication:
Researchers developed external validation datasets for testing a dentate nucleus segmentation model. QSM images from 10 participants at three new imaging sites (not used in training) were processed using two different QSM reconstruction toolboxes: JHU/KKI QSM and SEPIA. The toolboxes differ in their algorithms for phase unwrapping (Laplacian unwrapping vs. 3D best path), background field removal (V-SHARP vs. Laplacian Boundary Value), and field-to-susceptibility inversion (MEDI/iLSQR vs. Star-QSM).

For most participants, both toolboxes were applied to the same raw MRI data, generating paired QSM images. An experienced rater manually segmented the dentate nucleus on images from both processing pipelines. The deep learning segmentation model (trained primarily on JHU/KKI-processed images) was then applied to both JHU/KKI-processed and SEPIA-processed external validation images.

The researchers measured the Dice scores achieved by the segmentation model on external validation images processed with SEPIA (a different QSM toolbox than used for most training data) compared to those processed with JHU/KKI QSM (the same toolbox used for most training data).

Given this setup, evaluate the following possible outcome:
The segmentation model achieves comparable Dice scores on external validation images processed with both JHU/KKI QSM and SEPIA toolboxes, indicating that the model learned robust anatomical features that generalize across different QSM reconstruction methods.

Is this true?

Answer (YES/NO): YES